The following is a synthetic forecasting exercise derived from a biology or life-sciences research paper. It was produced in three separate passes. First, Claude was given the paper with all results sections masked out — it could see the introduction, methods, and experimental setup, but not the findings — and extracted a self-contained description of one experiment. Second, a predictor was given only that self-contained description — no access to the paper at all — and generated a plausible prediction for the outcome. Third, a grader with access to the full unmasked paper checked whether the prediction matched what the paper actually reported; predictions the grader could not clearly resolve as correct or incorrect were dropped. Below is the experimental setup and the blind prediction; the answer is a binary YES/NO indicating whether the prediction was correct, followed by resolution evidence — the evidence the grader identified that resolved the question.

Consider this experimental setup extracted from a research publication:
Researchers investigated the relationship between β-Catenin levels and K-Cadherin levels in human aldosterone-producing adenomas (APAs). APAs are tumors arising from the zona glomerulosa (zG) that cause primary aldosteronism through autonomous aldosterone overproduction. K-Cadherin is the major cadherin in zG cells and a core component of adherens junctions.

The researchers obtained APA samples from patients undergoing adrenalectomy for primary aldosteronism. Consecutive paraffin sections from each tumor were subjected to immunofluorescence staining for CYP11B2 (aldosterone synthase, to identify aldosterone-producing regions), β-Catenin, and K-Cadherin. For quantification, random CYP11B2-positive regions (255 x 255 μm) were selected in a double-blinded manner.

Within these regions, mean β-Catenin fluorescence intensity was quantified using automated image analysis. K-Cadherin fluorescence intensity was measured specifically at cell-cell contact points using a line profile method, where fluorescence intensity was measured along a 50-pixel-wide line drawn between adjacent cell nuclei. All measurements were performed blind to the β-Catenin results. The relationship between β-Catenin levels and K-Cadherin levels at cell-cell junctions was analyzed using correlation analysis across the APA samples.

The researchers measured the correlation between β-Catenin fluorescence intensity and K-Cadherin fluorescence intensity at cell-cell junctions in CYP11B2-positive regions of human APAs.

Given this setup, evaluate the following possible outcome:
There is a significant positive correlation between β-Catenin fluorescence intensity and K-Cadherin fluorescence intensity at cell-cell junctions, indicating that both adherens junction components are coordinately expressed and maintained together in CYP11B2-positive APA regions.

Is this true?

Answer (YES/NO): YES